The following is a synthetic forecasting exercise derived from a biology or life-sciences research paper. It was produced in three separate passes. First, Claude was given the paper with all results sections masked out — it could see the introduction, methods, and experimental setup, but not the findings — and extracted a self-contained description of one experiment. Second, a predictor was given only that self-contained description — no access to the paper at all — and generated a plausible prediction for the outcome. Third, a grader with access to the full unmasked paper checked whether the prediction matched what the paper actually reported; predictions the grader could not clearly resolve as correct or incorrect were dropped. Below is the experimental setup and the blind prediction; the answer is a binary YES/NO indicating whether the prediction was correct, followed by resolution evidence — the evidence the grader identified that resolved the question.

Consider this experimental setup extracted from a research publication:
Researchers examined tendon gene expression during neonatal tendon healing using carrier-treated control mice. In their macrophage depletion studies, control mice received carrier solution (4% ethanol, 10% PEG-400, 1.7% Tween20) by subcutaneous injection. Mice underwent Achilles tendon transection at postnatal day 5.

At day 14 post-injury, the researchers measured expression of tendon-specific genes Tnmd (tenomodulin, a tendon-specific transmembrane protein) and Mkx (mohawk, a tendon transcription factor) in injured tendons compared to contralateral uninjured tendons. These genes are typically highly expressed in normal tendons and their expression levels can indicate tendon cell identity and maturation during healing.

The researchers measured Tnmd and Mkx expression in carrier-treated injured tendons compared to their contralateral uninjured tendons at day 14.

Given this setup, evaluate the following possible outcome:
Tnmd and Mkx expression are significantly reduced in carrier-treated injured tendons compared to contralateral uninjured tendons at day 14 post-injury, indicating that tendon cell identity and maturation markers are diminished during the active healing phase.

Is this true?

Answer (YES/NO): NO